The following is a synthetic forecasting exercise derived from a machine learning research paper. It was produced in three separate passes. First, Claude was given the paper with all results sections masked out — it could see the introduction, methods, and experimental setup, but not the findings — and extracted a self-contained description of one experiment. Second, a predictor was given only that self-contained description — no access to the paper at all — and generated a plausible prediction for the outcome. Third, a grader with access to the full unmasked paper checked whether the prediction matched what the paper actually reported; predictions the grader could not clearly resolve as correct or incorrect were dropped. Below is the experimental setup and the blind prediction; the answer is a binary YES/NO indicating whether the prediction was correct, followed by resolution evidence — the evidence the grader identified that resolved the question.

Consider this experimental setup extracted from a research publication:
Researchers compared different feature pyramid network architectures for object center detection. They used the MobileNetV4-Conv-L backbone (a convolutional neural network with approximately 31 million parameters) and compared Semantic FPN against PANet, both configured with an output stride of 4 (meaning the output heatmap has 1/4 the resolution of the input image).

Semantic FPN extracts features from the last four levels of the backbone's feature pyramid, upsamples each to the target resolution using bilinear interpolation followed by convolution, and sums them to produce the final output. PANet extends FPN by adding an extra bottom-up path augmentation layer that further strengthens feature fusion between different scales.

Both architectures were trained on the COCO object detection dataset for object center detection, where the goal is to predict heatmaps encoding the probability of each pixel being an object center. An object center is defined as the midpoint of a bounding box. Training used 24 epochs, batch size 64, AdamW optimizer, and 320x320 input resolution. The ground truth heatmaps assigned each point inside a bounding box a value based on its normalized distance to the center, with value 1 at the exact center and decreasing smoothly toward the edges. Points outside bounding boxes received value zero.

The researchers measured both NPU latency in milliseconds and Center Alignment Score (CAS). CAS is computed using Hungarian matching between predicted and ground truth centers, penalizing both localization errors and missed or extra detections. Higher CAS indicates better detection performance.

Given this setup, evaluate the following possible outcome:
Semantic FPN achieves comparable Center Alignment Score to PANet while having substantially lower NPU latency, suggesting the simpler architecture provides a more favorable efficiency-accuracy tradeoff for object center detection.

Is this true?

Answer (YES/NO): NO